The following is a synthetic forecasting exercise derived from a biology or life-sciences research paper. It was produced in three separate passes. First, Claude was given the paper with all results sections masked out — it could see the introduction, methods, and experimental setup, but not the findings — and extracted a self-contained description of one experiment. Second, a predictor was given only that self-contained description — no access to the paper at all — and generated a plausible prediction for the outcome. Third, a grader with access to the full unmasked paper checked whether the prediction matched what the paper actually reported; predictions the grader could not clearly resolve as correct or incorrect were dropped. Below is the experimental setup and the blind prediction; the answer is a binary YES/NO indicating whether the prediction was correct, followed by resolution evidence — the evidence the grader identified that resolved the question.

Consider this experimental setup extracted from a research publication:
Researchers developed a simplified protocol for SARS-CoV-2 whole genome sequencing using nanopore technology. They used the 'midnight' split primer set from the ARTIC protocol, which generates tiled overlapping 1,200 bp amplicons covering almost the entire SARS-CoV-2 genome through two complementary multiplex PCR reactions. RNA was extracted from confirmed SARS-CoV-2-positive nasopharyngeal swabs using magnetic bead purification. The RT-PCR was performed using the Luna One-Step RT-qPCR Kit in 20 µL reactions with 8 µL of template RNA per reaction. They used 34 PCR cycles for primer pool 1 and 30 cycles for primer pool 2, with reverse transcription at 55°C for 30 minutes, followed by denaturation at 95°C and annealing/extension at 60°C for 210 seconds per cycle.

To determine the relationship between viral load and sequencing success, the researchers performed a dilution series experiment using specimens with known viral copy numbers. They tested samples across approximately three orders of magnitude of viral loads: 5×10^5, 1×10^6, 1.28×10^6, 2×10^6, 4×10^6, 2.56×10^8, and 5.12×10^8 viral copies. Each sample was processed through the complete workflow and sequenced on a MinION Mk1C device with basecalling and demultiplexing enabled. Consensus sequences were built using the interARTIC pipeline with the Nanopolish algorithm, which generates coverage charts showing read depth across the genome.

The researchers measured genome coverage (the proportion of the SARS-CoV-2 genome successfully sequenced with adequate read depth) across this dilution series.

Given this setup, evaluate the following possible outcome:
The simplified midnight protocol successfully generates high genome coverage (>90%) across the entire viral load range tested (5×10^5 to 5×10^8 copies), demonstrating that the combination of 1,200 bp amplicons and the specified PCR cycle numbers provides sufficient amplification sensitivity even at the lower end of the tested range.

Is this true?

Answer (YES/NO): NO